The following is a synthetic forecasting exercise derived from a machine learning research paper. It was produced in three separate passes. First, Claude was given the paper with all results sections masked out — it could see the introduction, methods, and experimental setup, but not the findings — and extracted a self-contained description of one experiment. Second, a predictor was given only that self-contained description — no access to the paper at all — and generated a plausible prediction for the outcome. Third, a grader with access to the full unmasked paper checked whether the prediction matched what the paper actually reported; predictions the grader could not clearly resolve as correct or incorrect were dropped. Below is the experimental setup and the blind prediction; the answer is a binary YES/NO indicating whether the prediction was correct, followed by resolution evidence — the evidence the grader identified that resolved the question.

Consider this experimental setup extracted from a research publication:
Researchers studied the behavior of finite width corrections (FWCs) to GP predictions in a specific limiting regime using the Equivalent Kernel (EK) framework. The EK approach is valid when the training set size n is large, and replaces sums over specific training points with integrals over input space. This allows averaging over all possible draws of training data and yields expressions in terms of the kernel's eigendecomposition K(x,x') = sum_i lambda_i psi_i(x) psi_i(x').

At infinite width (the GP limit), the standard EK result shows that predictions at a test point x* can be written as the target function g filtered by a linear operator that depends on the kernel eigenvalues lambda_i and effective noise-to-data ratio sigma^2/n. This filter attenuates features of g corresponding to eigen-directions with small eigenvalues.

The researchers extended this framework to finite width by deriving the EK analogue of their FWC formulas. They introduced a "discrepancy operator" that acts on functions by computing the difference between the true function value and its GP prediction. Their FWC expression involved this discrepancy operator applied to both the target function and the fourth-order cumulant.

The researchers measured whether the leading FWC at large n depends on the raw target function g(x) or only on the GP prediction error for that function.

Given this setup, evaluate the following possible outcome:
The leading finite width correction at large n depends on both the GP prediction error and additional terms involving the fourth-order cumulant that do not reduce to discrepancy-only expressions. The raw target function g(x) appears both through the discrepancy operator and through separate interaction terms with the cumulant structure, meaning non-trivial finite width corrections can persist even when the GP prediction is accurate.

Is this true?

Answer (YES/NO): NO